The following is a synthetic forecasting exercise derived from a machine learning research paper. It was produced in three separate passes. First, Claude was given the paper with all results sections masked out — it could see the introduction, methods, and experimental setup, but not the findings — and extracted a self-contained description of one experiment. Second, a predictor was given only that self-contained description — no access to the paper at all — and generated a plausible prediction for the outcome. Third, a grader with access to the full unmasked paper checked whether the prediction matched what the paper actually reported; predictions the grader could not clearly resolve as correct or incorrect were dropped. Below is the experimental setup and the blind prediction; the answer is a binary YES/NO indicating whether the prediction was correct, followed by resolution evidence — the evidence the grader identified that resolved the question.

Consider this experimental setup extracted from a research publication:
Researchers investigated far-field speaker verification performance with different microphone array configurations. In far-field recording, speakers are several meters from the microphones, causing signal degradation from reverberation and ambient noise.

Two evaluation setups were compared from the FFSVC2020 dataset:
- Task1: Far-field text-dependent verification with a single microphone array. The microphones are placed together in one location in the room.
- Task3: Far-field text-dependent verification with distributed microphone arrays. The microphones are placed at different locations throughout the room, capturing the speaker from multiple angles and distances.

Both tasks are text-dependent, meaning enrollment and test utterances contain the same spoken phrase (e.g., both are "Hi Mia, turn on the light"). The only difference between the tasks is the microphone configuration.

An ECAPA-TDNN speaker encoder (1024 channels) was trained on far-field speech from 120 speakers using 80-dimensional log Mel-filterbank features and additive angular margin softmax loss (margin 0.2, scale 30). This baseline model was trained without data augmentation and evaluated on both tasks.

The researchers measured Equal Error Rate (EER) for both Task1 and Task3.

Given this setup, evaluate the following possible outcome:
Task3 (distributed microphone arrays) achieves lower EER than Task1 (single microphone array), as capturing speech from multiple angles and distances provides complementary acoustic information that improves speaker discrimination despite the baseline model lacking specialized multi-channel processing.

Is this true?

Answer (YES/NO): YES